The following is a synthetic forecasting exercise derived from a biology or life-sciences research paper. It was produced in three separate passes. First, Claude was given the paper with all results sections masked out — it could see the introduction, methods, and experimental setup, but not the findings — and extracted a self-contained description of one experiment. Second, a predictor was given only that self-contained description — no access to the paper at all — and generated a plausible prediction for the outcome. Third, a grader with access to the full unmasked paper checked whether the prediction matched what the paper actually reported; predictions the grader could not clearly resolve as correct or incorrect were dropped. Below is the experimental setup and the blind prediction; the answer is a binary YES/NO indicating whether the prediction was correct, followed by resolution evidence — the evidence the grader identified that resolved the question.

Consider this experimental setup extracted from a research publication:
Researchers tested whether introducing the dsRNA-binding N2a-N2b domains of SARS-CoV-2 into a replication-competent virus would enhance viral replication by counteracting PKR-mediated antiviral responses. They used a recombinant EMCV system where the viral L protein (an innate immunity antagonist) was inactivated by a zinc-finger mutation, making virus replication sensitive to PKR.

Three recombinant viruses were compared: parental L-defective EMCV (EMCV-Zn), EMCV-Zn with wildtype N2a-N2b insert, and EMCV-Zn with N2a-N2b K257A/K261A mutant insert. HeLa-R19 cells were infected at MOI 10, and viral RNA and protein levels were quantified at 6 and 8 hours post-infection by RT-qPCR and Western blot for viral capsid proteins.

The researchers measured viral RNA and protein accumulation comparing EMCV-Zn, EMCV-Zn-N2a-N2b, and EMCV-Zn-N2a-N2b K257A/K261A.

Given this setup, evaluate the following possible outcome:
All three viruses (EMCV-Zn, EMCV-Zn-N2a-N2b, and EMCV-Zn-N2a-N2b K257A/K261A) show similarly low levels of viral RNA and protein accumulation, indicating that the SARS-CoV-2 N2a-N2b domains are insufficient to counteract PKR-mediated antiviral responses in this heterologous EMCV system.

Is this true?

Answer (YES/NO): NO